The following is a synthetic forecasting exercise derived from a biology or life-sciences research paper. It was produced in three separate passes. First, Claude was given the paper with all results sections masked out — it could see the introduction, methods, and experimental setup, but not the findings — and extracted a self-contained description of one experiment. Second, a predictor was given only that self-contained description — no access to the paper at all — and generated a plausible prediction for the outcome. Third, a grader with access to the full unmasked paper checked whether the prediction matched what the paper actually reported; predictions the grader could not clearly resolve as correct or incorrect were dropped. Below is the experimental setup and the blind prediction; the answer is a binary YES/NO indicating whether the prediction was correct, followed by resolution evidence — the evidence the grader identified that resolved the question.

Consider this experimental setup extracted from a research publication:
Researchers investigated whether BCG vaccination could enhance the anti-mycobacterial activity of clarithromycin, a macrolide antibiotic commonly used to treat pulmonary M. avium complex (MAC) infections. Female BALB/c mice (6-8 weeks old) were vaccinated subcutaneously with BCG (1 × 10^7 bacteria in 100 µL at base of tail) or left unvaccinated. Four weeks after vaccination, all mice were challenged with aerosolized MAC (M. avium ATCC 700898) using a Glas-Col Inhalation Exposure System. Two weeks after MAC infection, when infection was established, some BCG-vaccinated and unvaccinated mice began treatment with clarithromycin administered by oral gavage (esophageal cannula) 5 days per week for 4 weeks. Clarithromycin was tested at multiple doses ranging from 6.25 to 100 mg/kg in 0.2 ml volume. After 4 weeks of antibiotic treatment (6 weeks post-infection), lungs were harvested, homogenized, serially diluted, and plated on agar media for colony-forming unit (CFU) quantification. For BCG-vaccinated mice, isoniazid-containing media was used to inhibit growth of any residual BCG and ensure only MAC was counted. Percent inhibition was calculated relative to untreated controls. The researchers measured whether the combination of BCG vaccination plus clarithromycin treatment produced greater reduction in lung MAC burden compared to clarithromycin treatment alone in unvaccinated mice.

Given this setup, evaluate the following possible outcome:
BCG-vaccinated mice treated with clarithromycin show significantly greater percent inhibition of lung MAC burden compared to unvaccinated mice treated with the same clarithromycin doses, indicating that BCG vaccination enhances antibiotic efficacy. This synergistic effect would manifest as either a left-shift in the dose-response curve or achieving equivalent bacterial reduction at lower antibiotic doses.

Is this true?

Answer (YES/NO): NO